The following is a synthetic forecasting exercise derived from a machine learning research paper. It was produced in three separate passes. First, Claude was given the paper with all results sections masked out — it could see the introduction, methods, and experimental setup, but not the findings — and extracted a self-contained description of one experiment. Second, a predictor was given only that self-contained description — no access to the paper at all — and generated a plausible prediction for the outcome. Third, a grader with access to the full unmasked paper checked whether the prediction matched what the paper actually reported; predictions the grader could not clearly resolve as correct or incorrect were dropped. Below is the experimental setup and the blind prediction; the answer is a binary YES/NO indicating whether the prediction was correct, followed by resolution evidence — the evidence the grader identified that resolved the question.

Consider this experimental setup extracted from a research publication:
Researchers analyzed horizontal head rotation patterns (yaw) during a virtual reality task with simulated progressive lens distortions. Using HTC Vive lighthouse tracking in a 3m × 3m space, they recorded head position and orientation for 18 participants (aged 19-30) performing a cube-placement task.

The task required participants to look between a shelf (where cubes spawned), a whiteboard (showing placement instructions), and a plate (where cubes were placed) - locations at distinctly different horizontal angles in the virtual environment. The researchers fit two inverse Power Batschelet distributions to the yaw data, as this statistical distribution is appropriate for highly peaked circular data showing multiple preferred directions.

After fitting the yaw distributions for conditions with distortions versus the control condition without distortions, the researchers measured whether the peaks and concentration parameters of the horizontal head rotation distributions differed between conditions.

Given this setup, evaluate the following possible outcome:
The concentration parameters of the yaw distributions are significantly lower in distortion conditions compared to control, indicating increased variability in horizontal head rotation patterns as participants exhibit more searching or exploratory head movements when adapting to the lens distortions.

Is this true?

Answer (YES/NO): NO